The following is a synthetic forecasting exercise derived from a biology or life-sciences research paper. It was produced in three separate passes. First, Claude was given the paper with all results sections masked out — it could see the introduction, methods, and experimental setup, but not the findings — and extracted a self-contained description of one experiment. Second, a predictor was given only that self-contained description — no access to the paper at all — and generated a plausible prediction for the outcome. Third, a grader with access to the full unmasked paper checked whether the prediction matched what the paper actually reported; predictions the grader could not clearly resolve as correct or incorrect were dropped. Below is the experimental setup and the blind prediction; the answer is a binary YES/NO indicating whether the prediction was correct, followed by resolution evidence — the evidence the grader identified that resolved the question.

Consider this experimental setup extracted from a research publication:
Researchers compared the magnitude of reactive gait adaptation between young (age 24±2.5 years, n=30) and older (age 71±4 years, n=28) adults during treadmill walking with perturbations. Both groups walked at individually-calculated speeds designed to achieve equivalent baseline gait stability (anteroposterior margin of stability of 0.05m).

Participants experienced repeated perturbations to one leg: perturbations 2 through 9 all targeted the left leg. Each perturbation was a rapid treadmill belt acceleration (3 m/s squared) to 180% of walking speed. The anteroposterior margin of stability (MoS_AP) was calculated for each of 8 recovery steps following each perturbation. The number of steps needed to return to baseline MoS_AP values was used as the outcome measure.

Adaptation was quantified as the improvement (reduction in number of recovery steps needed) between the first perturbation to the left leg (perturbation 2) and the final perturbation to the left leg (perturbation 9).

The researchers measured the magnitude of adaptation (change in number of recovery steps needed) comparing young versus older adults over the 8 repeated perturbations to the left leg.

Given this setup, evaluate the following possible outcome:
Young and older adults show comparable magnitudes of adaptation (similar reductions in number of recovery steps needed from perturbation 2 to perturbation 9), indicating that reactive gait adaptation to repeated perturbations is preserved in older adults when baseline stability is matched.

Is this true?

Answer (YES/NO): YES